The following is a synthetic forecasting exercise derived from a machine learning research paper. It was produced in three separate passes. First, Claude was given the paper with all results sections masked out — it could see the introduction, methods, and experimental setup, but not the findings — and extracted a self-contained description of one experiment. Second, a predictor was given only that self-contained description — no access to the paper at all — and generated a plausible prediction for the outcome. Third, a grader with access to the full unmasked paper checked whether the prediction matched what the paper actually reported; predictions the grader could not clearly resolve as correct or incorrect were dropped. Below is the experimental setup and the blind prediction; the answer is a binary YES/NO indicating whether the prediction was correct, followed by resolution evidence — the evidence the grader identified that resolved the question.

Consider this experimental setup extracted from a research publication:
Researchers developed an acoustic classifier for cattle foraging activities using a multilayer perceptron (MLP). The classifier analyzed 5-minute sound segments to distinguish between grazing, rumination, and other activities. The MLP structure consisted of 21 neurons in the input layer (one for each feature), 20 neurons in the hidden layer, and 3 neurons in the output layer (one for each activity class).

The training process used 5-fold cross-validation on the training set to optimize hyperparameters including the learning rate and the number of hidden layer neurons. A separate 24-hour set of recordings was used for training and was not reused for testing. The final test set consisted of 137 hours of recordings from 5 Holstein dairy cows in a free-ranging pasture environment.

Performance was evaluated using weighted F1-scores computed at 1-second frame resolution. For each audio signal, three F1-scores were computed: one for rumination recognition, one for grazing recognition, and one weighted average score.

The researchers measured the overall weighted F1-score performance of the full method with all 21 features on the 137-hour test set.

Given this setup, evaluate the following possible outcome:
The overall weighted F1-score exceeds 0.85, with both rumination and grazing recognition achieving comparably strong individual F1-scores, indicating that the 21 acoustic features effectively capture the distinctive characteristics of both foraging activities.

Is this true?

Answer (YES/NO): YES